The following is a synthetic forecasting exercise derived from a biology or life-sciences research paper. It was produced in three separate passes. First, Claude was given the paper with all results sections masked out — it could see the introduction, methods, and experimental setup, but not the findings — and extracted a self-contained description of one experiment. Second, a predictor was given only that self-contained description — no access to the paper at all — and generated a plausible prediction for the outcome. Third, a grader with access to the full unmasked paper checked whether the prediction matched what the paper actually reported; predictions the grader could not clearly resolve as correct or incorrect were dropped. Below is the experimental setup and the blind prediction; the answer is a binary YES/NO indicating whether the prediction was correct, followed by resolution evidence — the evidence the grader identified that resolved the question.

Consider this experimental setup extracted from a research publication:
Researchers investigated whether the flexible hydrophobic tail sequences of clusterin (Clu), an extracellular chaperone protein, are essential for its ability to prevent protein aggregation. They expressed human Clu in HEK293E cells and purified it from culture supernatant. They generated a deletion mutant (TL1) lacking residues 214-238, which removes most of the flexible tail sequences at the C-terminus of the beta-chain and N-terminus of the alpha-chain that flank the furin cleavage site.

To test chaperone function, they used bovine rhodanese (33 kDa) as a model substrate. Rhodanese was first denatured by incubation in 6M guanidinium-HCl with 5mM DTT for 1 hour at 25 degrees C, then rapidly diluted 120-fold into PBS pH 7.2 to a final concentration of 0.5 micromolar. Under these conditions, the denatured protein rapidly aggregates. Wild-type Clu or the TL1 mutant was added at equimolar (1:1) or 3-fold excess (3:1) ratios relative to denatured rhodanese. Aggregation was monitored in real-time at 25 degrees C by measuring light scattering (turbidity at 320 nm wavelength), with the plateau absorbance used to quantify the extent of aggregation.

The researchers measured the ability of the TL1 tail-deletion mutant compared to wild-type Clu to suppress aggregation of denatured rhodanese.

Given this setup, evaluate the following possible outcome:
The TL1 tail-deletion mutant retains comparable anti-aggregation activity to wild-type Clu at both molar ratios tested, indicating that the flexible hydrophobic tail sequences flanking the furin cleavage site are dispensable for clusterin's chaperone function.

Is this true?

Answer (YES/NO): NO